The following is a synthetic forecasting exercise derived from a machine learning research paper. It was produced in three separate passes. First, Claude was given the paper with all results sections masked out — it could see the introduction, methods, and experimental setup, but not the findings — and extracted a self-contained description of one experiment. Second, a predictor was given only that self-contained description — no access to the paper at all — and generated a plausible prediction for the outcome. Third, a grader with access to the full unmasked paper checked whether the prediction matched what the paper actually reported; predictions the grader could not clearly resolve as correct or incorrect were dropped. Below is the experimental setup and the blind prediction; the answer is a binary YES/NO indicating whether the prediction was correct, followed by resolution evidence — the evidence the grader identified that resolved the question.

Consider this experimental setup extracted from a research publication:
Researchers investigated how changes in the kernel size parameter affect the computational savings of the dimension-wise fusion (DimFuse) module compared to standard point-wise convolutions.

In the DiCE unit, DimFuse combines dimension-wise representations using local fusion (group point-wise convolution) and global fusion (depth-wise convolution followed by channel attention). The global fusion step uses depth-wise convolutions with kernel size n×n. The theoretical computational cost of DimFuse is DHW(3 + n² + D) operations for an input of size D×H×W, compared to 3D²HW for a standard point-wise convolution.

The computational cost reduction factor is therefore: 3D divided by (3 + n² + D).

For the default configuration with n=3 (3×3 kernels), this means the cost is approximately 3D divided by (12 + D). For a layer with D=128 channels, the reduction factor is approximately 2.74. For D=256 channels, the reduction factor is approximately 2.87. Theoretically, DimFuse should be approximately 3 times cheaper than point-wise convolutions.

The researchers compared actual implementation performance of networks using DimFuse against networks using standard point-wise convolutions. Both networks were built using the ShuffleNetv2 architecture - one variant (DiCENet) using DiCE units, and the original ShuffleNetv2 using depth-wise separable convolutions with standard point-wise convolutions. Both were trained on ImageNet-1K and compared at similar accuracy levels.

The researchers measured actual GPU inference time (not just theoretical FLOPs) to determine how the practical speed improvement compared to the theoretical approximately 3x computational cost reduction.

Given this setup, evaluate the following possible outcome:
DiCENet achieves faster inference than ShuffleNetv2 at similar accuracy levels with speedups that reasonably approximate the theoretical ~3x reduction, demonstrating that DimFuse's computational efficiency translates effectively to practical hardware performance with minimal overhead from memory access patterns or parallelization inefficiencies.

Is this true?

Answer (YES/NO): NO